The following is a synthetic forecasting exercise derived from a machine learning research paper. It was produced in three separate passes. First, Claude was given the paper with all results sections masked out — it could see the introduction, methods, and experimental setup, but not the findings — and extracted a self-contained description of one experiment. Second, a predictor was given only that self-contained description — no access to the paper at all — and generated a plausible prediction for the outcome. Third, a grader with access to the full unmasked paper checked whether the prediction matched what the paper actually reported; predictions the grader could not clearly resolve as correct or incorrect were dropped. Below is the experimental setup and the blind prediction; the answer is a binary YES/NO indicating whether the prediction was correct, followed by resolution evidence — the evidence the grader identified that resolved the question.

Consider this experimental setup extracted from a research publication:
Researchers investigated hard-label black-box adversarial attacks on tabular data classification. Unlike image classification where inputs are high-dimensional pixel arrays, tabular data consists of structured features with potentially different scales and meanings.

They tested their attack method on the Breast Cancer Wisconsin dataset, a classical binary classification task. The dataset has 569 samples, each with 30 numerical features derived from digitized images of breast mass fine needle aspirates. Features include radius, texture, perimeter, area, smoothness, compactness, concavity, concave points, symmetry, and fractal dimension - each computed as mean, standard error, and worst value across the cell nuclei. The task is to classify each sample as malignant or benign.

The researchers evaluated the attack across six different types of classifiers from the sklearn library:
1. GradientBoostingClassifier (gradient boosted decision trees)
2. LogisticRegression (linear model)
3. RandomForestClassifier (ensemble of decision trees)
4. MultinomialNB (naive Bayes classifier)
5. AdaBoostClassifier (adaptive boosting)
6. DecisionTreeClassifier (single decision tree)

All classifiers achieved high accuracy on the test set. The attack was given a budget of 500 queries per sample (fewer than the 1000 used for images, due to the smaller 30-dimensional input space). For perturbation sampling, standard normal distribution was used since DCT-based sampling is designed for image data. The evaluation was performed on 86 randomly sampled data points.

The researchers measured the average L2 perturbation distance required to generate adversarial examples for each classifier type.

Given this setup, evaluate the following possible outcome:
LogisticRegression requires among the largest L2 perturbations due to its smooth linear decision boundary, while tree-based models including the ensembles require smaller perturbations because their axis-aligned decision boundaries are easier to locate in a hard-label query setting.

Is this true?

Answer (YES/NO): YES